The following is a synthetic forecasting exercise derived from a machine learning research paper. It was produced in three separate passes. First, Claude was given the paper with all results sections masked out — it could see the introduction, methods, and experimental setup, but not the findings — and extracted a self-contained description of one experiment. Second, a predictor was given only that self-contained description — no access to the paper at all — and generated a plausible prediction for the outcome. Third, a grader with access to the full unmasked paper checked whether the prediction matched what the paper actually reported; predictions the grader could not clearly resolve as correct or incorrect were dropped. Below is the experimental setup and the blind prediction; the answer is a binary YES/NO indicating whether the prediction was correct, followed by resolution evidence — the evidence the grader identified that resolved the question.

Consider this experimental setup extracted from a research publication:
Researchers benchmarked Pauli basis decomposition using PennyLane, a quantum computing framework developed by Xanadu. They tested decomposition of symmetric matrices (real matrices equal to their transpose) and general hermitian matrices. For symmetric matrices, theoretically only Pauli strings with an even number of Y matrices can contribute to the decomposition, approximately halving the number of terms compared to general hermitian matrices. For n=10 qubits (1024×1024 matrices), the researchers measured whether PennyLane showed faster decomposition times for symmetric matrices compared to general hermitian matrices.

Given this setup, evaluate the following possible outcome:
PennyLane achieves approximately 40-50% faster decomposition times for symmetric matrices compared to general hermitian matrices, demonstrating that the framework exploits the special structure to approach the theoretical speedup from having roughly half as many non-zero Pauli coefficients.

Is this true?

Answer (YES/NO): NO